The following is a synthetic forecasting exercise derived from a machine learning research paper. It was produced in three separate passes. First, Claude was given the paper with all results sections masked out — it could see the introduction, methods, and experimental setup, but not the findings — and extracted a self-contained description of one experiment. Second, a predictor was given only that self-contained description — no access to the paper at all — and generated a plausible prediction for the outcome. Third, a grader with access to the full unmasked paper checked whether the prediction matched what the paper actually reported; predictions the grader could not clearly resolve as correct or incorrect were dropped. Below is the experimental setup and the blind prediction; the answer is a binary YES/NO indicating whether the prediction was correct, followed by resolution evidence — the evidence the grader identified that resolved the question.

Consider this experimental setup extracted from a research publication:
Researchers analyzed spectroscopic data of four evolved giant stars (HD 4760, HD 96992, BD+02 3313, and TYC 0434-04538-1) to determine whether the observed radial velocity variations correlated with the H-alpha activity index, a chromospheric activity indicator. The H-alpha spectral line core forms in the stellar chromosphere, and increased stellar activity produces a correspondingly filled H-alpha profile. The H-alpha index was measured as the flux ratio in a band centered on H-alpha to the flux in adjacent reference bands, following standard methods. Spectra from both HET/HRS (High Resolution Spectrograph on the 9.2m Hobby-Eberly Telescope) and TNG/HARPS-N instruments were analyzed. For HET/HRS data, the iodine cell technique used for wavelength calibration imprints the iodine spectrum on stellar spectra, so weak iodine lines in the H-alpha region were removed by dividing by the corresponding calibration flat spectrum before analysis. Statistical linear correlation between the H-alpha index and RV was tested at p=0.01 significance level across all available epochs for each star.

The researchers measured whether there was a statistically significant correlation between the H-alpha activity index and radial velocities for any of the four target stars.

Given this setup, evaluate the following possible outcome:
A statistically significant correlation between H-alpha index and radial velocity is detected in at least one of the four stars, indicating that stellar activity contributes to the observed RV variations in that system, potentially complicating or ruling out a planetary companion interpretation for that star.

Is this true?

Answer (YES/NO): NO